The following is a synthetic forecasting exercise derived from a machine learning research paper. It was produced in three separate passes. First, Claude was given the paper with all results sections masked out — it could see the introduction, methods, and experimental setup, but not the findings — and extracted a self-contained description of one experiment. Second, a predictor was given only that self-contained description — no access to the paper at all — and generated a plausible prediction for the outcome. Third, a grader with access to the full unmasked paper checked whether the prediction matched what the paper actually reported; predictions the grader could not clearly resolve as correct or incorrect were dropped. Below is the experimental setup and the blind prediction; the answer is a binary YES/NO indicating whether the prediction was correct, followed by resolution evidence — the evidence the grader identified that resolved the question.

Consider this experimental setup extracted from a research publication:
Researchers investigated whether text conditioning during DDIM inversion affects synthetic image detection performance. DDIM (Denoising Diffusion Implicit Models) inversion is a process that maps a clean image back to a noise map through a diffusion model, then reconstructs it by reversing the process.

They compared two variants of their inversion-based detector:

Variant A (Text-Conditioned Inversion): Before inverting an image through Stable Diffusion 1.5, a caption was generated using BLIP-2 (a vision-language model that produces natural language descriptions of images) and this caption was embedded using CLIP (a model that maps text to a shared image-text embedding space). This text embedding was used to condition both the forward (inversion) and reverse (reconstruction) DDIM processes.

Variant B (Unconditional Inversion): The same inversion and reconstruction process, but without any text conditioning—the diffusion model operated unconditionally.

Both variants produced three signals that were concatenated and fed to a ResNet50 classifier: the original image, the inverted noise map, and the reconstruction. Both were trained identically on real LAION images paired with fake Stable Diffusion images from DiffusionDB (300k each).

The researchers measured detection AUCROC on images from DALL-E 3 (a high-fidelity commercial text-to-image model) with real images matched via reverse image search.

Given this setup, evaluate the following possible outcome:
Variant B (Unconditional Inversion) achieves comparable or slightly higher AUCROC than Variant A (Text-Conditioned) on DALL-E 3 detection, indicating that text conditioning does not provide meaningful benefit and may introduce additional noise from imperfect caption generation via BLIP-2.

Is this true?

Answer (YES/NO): NO